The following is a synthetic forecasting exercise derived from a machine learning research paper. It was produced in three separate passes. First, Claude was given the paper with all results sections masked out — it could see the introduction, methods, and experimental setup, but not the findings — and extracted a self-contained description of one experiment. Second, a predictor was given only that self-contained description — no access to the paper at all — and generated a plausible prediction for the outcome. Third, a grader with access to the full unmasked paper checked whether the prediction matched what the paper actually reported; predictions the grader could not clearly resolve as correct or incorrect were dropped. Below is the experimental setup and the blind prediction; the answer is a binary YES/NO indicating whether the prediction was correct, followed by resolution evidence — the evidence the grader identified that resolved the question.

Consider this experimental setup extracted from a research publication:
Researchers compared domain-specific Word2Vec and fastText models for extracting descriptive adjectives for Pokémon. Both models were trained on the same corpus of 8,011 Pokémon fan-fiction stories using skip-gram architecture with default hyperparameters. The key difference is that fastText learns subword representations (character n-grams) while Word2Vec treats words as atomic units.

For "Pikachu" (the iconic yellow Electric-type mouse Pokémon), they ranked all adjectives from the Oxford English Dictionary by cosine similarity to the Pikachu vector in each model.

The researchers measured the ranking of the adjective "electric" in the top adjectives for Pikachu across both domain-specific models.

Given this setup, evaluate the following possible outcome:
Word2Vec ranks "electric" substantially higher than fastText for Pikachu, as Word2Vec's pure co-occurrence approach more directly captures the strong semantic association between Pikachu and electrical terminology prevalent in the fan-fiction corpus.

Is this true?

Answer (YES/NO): NO